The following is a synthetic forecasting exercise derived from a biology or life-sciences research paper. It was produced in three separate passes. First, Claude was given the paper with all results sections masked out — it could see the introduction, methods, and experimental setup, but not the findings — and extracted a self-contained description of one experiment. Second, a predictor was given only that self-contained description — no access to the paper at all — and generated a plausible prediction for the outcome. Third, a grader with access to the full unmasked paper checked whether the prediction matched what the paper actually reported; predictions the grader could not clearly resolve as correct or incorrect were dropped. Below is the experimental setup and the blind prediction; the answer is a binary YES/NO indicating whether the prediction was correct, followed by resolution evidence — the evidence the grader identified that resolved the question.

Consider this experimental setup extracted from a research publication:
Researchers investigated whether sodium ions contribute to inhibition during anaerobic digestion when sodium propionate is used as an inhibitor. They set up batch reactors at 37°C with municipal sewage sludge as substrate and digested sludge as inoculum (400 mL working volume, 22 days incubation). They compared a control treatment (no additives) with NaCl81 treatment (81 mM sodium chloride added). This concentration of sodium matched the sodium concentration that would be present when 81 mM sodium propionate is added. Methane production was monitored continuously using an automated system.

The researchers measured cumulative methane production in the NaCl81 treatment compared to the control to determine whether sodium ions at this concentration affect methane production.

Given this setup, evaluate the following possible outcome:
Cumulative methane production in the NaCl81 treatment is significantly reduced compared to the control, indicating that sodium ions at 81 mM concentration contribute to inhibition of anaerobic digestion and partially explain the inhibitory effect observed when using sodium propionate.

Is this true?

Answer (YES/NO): NO